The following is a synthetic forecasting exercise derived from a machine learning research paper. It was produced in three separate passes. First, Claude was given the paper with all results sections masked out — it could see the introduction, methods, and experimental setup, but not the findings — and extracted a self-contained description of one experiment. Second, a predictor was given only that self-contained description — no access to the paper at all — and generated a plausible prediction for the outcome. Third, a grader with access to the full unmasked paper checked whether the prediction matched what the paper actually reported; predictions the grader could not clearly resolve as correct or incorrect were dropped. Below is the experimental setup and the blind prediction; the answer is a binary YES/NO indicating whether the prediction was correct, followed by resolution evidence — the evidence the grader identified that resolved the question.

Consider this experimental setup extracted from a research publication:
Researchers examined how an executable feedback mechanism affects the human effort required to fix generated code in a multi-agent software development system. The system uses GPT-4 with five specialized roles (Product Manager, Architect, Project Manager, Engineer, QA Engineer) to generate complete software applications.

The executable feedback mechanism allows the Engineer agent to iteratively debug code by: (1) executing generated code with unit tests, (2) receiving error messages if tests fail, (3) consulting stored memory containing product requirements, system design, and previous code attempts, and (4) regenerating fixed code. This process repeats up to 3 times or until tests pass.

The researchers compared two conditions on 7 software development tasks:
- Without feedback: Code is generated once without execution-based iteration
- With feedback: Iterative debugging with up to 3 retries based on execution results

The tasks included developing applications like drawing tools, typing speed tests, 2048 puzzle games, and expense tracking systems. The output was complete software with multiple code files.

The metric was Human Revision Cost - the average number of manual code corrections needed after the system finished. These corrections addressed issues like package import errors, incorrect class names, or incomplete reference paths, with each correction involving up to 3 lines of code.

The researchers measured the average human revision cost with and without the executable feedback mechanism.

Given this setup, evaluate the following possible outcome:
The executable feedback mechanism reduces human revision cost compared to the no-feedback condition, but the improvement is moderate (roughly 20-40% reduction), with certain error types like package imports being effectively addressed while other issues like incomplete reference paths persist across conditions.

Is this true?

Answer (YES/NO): NO